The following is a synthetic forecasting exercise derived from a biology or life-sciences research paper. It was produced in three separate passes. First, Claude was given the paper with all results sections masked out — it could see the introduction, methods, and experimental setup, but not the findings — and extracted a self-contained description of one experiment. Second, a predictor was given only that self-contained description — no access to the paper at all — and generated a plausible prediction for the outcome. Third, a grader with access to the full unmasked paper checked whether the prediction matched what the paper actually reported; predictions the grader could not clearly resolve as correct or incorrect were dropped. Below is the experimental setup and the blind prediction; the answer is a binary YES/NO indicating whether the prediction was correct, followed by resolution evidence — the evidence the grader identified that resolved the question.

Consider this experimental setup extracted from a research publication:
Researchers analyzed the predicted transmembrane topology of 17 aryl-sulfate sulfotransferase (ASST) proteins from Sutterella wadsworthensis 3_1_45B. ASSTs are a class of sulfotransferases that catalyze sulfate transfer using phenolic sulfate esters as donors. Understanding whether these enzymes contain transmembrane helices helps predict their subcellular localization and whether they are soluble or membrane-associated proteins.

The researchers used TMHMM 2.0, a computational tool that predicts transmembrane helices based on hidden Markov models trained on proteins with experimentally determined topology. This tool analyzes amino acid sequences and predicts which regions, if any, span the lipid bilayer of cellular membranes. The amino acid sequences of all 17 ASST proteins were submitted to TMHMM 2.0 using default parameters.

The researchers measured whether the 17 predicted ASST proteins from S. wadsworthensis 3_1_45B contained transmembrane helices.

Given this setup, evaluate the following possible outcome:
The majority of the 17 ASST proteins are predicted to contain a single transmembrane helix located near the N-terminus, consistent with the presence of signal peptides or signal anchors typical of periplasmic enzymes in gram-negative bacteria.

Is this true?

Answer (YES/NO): NO